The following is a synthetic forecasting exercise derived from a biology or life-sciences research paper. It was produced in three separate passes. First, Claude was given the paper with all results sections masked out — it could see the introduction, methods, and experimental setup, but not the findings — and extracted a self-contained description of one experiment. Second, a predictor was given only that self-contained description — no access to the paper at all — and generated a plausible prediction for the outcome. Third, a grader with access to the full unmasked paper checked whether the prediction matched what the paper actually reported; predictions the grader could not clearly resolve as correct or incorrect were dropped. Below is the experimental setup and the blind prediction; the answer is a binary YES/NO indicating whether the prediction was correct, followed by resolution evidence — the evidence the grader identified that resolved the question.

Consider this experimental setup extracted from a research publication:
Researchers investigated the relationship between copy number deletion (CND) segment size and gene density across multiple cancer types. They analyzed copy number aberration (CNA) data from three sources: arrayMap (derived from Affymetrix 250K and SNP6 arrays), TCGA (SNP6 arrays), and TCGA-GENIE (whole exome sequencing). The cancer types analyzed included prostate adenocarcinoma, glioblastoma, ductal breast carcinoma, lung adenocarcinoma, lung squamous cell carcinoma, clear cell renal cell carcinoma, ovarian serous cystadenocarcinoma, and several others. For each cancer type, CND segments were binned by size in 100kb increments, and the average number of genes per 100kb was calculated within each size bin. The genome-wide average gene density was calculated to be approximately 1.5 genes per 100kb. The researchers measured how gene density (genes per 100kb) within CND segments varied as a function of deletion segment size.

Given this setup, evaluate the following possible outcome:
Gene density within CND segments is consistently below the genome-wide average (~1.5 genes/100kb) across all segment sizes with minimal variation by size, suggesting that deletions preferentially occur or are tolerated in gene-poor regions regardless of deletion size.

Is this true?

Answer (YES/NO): NO